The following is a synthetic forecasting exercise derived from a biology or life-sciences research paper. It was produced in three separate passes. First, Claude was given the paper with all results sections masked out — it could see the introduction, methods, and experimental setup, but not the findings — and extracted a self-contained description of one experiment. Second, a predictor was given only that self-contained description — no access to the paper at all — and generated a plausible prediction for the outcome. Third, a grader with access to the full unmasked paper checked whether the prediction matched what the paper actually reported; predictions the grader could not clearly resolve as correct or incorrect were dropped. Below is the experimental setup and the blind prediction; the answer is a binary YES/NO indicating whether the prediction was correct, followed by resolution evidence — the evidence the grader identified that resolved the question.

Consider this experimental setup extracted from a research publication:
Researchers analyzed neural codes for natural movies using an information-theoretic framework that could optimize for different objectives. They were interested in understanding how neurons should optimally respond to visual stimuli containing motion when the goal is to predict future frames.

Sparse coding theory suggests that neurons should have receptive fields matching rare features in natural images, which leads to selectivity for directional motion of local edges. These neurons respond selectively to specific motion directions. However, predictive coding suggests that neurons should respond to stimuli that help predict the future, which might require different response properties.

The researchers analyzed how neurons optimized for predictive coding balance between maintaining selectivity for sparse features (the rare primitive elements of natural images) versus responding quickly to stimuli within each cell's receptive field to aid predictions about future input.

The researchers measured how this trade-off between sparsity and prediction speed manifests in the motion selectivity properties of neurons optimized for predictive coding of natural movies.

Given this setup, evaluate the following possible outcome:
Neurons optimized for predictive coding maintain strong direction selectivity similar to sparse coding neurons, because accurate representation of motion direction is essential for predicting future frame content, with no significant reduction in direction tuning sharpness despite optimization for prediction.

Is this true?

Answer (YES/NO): NO